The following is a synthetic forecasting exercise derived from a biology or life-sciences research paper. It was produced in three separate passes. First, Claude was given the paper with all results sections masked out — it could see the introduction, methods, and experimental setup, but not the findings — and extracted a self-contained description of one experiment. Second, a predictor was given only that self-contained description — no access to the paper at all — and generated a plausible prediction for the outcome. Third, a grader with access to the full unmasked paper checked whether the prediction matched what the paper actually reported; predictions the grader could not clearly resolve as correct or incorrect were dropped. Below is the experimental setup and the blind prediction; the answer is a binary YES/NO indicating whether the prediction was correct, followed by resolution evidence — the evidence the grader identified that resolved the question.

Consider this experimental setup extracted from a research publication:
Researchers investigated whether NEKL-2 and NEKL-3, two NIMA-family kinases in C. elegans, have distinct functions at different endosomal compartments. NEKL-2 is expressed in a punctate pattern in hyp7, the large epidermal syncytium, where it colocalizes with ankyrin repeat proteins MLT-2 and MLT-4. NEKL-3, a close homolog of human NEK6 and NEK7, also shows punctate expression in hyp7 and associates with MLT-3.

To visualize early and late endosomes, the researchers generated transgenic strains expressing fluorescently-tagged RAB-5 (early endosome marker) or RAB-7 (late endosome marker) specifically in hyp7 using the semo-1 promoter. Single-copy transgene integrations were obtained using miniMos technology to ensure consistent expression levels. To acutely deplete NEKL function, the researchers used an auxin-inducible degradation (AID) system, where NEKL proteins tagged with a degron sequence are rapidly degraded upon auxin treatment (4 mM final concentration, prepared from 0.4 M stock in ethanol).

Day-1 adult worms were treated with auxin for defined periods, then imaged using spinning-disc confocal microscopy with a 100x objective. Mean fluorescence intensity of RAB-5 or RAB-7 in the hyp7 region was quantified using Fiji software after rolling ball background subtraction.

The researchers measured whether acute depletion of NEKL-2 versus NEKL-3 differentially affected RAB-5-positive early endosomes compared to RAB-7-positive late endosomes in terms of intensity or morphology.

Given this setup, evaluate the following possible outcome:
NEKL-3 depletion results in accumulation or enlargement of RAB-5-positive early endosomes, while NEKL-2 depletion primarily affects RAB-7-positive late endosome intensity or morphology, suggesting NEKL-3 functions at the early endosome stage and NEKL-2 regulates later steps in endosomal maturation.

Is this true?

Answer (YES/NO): NO